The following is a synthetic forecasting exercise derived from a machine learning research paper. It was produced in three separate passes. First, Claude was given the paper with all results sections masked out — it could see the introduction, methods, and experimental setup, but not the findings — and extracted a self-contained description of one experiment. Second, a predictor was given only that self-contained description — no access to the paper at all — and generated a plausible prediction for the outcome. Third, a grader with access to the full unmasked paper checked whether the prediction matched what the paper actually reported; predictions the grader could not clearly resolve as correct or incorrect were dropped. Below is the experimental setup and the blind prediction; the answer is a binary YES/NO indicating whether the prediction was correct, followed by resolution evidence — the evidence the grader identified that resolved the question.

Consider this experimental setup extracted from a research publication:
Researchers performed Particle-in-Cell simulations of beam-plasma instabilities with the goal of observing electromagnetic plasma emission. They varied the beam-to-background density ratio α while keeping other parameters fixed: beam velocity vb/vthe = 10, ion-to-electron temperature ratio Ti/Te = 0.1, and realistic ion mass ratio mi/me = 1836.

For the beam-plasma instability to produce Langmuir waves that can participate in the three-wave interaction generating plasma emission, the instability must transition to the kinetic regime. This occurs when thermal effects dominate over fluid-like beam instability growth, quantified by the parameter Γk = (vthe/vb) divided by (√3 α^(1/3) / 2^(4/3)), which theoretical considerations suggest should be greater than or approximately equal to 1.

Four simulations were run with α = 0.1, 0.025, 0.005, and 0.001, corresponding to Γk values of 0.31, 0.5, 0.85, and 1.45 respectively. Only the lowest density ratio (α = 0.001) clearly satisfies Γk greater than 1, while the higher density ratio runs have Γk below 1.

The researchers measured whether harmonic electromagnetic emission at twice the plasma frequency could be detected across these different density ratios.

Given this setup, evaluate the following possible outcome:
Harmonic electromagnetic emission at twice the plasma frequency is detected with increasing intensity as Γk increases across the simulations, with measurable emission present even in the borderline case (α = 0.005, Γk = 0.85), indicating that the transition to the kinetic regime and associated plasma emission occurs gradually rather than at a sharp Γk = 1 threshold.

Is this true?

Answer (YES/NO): NO